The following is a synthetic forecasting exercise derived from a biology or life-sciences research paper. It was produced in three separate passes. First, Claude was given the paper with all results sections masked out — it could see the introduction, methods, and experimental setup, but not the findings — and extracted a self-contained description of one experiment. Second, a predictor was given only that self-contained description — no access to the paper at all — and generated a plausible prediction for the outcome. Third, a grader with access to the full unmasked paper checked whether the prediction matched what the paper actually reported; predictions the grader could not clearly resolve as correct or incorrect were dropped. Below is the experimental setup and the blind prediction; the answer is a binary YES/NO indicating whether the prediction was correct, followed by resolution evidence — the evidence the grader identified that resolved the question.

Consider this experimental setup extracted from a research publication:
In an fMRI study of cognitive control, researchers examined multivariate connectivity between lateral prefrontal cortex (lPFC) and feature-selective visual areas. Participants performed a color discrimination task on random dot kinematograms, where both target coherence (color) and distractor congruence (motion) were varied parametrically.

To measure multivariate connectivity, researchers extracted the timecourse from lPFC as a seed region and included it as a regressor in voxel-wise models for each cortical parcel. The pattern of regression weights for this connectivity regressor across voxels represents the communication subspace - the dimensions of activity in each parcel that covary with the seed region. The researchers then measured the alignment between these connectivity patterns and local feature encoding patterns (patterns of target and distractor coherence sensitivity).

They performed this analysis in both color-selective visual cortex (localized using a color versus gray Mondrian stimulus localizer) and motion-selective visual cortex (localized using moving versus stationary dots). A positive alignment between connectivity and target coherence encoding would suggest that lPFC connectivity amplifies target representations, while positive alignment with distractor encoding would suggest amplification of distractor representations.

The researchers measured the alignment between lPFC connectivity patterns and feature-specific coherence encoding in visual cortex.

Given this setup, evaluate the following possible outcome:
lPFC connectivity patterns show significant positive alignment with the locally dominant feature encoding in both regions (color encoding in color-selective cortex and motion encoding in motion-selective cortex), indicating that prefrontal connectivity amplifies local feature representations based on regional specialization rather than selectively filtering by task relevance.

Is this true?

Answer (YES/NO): NO